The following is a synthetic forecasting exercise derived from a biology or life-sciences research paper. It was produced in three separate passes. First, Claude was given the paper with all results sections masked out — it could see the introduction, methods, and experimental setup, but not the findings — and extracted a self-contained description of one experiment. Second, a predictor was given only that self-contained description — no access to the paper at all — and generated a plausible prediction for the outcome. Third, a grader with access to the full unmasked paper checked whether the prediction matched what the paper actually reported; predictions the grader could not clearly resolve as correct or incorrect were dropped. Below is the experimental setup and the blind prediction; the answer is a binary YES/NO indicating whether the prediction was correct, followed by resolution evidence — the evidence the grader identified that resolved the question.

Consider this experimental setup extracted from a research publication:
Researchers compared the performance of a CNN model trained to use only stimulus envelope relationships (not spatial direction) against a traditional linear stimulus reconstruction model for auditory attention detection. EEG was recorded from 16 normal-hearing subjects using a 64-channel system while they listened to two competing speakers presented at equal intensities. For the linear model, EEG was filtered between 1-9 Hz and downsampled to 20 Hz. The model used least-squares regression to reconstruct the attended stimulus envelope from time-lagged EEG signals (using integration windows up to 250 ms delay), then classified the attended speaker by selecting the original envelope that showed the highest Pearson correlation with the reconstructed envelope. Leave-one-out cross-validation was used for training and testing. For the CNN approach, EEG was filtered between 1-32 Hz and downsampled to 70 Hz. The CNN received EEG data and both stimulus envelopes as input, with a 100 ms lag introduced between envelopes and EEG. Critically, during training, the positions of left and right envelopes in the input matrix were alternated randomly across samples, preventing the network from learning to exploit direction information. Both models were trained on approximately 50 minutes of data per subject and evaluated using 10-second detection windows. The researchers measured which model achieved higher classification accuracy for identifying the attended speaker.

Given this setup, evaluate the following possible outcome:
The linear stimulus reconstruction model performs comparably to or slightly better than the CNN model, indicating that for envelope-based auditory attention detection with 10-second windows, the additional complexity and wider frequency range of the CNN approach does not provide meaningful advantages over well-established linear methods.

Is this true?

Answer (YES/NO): NO